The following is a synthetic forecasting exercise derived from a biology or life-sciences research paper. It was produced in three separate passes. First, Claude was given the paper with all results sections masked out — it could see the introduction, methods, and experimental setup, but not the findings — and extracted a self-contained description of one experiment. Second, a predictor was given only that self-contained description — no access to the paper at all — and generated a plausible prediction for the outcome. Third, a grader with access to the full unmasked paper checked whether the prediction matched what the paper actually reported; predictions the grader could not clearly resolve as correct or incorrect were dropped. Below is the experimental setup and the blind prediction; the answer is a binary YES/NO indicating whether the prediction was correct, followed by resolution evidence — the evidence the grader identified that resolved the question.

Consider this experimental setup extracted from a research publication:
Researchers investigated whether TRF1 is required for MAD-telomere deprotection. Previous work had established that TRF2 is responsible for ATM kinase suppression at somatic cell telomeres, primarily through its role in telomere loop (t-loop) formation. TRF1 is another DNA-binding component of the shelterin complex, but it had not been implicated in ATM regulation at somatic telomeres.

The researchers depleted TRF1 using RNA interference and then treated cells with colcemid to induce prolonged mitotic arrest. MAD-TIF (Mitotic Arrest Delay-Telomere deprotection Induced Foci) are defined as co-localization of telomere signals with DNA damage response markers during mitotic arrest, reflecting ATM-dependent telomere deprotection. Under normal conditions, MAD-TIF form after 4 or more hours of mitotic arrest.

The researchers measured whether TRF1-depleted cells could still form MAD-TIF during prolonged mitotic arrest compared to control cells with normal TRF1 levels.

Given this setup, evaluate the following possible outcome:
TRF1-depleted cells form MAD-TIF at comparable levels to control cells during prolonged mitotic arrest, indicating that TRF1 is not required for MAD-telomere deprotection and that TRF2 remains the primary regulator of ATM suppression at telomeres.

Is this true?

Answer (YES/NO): NO